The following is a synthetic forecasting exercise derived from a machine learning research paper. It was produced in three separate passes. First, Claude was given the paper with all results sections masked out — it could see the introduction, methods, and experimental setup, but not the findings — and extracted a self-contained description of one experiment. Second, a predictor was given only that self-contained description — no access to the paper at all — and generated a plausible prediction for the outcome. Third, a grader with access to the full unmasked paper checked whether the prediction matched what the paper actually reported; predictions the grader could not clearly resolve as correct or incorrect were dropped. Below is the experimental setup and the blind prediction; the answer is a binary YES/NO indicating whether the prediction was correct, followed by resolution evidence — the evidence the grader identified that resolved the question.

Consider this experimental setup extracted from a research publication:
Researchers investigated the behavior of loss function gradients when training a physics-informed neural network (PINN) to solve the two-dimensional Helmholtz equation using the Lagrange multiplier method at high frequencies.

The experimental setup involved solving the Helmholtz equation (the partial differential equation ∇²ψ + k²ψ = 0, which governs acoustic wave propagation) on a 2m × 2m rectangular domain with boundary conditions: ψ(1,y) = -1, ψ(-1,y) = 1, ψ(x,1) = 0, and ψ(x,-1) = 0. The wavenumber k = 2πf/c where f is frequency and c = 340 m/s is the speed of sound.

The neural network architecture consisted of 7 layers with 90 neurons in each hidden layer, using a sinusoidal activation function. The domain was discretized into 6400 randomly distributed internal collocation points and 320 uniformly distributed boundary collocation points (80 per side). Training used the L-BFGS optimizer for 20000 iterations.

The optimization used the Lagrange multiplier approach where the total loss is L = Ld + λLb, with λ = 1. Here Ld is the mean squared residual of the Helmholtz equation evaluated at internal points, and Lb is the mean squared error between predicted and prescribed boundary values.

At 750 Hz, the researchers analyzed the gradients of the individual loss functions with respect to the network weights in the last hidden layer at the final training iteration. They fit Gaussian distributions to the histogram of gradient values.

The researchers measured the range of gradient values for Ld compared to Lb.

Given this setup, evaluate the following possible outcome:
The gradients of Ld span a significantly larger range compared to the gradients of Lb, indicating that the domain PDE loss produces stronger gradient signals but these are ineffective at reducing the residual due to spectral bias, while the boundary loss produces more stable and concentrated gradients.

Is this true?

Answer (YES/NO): NO